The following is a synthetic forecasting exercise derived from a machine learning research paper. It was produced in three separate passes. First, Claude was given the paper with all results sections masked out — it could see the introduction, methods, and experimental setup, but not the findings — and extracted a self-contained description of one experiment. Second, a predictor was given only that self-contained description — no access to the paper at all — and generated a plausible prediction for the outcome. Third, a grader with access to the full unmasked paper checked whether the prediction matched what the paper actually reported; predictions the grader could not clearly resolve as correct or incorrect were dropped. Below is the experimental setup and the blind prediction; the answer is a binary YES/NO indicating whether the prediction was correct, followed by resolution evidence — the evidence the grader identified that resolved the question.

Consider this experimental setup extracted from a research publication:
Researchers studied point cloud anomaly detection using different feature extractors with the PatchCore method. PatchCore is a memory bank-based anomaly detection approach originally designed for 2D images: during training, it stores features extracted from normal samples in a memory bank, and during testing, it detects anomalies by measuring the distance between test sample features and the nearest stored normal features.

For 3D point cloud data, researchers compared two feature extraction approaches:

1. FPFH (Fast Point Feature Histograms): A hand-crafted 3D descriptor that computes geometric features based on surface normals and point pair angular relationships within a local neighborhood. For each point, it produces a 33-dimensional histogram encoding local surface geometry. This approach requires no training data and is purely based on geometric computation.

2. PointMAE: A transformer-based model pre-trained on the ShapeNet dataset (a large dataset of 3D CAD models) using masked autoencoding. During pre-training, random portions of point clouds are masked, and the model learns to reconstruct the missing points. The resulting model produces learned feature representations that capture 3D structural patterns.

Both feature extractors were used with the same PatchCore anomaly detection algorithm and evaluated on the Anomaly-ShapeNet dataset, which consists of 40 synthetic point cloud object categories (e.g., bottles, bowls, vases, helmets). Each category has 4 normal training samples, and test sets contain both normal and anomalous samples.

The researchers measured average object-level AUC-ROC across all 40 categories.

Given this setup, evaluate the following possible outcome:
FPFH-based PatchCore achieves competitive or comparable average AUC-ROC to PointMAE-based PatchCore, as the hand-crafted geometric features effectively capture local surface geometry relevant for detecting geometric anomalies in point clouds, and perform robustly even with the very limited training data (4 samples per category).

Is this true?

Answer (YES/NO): YES